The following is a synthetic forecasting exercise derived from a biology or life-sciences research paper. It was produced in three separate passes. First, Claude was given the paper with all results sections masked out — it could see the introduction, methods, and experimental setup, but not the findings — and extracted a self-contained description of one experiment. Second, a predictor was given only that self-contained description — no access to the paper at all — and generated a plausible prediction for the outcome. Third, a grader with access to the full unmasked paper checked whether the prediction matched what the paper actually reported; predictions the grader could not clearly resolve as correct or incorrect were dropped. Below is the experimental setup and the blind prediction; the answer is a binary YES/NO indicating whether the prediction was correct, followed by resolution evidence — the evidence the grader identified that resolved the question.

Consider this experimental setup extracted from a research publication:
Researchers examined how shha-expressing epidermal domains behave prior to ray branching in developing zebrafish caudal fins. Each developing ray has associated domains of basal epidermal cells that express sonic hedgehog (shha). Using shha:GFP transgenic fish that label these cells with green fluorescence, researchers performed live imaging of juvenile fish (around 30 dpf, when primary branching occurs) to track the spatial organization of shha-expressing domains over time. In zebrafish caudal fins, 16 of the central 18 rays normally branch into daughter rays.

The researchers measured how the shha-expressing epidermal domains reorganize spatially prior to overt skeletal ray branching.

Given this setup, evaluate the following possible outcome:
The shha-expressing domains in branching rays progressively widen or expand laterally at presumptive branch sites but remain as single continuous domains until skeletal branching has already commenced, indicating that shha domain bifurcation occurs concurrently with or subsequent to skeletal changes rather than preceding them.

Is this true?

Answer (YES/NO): NO